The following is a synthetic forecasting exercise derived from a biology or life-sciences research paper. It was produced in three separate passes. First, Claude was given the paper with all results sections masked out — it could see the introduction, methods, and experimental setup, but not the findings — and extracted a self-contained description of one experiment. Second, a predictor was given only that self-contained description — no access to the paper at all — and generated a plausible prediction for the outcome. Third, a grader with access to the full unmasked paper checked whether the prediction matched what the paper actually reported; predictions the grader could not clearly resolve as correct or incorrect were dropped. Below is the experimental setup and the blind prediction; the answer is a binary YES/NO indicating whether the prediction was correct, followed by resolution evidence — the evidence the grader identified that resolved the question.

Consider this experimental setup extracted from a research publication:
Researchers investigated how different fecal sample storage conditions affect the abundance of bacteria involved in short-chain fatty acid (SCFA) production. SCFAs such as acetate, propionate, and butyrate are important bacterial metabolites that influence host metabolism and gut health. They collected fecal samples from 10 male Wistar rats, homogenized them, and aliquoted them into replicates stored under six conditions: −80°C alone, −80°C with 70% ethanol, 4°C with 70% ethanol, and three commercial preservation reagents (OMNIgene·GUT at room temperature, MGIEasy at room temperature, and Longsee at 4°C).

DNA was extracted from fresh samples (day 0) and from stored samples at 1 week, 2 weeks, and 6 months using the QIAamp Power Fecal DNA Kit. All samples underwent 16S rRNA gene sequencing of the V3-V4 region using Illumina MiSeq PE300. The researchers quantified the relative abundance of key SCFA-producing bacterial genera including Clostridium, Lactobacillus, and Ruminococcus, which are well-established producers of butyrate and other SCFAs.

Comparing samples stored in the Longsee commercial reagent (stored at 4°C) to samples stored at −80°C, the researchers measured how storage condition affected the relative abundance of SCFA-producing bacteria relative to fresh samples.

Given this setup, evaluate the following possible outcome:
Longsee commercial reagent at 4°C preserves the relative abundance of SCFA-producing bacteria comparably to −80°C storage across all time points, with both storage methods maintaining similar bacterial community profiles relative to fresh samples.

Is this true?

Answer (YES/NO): NO